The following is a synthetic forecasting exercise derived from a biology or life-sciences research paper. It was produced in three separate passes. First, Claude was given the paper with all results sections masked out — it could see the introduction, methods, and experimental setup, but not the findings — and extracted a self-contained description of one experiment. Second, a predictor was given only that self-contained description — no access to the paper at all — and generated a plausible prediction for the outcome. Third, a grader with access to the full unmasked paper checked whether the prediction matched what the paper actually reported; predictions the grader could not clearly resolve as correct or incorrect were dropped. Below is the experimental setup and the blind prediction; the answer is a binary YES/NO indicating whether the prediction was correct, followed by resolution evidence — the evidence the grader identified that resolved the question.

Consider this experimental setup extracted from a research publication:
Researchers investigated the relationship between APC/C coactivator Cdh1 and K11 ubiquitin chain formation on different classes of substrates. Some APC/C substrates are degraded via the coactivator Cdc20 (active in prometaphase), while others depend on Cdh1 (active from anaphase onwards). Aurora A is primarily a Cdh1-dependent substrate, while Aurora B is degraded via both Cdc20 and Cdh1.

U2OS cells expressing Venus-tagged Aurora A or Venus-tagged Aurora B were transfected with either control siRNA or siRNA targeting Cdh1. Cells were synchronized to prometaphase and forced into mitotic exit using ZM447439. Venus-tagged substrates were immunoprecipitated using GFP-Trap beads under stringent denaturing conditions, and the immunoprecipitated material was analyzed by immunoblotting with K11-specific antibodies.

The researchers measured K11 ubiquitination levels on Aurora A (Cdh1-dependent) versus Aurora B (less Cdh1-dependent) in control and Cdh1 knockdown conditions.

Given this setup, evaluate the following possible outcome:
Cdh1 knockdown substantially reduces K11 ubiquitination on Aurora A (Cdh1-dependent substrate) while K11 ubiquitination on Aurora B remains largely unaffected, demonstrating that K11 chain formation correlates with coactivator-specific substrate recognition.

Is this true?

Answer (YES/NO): NO